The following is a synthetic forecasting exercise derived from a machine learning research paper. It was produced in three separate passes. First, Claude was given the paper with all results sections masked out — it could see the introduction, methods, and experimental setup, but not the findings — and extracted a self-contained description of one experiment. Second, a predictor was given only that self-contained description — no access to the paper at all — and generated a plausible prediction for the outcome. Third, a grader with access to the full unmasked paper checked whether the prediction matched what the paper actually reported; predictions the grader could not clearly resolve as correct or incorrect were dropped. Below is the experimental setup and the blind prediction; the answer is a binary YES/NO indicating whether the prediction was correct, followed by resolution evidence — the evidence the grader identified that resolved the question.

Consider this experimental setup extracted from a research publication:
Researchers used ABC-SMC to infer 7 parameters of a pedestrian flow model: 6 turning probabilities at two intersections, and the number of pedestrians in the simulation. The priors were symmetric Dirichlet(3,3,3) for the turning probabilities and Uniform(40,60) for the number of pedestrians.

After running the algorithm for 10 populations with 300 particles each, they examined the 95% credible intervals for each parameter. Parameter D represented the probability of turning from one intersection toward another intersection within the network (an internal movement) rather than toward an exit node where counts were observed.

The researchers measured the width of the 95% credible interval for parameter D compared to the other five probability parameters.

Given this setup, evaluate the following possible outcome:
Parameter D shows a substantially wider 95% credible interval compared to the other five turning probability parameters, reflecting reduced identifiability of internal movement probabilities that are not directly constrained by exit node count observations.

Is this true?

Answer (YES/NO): YES